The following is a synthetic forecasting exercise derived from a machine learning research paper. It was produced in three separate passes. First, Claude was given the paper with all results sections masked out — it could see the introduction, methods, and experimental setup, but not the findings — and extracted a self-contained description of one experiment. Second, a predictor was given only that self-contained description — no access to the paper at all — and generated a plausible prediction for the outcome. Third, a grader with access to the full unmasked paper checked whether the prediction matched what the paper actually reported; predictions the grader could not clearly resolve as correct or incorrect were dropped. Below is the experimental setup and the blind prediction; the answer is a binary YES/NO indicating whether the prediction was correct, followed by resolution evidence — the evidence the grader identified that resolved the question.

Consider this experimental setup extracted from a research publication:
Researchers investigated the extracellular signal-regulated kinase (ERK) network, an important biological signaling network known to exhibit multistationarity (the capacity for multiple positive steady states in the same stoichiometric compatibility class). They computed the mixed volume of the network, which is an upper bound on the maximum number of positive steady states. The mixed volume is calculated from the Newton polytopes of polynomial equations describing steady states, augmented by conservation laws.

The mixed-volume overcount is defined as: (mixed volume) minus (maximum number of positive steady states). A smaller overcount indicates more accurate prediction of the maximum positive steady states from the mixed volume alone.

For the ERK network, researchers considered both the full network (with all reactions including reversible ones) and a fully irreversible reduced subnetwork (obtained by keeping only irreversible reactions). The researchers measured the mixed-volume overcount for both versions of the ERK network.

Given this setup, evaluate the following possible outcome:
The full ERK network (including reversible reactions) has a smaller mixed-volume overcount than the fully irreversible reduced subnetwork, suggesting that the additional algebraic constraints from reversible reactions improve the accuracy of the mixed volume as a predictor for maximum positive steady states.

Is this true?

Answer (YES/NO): NO